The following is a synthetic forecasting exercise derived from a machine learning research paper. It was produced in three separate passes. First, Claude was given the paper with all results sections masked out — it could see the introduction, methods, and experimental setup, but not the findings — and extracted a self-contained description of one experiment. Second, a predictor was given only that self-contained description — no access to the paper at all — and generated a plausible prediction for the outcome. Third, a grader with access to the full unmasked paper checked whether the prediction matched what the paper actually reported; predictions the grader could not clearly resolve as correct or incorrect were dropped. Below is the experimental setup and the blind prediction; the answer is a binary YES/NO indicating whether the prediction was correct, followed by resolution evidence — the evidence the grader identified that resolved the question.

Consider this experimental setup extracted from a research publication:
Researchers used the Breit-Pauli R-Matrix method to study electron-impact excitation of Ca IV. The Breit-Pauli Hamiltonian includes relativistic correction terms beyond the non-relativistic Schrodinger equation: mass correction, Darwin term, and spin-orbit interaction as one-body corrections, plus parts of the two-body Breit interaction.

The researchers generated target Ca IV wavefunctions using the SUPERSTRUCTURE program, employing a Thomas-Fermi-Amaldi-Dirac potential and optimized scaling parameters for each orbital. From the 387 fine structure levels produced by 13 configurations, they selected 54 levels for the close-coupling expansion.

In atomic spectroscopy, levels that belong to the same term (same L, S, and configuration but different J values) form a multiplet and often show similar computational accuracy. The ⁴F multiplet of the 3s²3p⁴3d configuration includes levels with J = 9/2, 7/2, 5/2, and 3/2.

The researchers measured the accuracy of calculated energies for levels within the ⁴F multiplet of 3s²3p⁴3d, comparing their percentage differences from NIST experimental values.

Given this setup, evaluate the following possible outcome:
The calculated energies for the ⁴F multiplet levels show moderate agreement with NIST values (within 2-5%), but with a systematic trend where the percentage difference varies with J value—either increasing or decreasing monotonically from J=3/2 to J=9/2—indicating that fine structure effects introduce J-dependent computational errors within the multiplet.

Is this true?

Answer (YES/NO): NO